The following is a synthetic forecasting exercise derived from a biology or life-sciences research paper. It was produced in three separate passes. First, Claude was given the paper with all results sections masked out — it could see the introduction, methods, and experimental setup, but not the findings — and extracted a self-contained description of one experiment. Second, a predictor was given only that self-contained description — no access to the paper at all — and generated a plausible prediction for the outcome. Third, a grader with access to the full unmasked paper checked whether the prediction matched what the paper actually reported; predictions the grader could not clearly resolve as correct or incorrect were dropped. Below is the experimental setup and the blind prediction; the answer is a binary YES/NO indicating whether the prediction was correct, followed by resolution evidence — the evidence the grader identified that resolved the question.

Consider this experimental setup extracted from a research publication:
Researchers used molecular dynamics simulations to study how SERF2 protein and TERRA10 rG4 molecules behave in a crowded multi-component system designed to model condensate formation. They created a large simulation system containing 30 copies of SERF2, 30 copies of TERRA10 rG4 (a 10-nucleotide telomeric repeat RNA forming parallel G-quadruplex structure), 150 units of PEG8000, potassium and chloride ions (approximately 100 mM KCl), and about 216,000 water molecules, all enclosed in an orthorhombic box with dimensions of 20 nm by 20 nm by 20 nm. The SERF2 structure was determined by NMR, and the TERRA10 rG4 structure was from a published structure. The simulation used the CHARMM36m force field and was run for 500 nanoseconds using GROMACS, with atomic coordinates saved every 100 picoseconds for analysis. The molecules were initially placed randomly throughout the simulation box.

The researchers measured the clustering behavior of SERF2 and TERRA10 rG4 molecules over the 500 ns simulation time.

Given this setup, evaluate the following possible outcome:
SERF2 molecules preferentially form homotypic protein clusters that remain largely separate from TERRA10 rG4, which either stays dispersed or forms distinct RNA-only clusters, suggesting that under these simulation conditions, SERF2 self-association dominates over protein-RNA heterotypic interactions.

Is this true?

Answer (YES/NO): NO